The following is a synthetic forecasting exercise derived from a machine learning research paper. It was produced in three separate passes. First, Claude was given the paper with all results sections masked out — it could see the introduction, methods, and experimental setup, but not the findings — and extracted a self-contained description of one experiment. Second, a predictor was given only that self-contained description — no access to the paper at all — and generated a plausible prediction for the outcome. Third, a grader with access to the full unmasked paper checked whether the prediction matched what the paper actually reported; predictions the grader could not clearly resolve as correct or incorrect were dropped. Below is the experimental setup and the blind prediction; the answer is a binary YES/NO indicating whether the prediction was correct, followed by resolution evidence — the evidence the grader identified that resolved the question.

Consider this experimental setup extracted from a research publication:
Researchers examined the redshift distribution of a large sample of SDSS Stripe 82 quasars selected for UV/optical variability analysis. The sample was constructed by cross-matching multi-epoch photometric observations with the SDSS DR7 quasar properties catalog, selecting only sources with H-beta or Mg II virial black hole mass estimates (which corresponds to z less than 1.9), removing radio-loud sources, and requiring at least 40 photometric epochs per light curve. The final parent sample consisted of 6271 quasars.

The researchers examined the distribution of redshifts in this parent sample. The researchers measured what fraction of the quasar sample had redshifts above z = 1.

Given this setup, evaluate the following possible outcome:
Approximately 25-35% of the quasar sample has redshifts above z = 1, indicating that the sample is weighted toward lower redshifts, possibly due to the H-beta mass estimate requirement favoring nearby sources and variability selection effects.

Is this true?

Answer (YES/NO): NO